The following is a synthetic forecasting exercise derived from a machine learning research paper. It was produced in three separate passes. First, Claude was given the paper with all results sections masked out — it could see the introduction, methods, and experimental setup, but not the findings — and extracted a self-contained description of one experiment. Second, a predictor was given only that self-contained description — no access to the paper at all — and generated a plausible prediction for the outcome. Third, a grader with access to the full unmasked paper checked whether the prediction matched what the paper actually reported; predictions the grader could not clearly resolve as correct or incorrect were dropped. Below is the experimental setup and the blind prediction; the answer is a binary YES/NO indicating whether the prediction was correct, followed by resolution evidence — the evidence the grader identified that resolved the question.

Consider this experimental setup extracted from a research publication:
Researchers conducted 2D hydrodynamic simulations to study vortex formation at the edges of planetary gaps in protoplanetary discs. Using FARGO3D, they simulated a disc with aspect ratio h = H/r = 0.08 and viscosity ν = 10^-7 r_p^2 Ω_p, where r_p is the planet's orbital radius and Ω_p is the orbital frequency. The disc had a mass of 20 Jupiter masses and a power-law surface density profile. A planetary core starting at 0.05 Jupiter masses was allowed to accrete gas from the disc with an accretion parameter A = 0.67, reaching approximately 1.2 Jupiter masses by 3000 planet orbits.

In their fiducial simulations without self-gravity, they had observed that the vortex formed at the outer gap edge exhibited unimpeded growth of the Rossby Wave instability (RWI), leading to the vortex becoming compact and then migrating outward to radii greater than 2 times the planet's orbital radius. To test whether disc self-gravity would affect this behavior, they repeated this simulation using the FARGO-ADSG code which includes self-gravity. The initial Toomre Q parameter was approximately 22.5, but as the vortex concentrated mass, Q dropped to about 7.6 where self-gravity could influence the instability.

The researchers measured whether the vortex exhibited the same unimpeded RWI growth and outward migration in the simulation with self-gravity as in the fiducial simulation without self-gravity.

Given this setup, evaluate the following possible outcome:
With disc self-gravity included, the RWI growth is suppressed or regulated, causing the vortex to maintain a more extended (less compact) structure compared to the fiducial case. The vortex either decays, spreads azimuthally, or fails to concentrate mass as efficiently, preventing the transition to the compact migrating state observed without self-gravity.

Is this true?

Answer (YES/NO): YES